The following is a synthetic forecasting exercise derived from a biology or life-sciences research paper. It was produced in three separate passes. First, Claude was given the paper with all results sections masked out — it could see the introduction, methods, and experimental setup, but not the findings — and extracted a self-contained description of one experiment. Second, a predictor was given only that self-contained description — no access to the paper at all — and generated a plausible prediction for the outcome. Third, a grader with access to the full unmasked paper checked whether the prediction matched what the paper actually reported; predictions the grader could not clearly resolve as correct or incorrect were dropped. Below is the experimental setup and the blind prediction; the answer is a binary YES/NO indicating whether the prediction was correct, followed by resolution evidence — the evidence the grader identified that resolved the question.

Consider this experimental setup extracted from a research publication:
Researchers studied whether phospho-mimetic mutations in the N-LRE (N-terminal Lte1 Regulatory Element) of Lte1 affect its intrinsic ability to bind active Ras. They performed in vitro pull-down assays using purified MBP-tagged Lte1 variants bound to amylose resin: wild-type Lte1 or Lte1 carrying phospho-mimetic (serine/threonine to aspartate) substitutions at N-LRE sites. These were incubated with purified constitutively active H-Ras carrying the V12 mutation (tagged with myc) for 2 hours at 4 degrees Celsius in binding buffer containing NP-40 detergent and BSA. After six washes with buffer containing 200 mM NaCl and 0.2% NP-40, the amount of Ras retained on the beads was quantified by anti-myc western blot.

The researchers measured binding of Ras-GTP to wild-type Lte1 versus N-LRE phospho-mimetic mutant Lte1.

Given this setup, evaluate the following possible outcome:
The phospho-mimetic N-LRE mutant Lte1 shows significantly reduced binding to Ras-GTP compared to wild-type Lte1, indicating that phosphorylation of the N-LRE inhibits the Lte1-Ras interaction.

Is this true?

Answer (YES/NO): NO